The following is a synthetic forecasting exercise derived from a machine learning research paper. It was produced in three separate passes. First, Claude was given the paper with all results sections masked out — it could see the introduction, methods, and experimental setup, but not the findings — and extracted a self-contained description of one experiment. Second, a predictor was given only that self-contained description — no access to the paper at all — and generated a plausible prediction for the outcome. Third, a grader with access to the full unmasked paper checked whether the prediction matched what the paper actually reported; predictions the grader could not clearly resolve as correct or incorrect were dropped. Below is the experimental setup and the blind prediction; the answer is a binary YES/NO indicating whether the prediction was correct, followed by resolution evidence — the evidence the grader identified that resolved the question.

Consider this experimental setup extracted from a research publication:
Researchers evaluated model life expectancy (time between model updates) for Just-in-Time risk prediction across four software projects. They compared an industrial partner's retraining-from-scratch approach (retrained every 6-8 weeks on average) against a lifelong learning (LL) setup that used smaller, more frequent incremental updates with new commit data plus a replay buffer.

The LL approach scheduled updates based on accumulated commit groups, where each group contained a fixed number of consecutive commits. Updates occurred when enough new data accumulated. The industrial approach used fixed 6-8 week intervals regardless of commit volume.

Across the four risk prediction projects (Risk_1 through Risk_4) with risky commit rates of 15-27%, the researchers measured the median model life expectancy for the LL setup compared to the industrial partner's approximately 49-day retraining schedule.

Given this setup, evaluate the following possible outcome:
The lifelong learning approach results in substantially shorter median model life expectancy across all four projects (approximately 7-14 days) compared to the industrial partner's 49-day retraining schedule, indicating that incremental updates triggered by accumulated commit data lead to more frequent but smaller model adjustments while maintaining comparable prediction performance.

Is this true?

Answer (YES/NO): NO